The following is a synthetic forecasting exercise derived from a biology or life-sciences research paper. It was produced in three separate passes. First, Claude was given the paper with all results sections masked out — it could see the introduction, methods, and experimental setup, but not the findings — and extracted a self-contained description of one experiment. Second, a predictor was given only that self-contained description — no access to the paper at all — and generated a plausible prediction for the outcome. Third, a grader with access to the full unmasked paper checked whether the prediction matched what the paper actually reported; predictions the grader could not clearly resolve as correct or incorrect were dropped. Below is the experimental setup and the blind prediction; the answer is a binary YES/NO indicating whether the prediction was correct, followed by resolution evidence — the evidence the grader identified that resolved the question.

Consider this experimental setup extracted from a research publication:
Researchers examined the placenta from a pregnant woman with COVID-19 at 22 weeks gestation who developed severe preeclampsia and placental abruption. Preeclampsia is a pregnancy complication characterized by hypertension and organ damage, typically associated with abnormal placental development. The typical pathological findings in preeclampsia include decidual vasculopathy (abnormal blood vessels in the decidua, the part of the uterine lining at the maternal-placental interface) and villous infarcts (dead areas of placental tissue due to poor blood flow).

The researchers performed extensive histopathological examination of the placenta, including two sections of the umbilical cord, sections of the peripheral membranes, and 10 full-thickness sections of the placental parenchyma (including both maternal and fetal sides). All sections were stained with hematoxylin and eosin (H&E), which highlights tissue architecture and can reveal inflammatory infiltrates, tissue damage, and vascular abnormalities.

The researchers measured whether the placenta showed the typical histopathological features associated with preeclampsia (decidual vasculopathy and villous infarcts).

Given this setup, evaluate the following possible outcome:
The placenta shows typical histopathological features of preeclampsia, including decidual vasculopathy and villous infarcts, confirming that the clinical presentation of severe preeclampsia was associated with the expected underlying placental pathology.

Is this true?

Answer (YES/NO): NO